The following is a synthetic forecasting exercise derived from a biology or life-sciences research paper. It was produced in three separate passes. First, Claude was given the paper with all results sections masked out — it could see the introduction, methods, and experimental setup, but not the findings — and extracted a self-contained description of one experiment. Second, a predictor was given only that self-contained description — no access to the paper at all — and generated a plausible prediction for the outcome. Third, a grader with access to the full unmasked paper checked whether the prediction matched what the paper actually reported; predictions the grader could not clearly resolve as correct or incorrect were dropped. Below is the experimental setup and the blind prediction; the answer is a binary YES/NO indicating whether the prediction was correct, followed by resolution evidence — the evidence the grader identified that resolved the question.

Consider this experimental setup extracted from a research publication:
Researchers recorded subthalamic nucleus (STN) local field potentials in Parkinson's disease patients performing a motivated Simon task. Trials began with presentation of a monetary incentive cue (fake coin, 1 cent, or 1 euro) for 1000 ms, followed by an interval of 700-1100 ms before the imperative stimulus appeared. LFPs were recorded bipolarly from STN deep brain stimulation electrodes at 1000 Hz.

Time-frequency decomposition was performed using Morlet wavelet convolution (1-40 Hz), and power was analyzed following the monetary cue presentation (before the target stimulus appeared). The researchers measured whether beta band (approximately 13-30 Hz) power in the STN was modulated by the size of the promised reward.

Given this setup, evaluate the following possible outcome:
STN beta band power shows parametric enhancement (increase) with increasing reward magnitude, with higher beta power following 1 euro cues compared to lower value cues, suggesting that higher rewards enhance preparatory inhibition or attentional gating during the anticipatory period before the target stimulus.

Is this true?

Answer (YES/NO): NO